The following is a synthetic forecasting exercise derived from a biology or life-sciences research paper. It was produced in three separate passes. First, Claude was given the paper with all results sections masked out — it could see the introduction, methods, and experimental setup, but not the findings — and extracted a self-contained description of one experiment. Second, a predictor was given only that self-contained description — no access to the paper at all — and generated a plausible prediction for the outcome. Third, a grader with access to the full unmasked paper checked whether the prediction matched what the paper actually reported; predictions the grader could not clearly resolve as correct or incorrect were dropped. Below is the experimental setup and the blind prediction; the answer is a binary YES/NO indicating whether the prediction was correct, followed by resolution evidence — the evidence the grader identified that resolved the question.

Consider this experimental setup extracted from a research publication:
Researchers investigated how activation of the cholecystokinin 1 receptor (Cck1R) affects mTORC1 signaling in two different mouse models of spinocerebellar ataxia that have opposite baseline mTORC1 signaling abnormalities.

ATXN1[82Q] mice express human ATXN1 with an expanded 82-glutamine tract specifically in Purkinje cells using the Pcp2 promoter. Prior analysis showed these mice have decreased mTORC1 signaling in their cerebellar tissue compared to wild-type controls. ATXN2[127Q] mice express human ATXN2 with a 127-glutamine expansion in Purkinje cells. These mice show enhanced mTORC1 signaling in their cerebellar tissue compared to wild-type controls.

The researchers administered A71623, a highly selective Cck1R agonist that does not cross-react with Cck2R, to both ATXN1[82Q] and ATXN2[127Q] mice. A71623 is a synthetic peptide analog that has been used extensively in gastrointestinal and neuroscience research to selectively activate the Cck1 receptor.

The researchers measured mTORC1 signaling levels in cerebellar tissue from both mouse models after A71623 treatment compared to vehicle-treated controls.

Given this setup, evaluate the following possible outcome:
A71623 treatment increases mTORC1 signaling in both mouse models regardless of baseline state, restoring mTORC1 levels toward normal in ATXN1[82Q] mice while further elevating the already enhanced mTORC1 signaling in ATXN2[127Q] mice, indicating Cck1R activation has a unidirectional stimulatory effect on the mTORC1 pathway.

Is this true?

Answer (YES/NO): NO